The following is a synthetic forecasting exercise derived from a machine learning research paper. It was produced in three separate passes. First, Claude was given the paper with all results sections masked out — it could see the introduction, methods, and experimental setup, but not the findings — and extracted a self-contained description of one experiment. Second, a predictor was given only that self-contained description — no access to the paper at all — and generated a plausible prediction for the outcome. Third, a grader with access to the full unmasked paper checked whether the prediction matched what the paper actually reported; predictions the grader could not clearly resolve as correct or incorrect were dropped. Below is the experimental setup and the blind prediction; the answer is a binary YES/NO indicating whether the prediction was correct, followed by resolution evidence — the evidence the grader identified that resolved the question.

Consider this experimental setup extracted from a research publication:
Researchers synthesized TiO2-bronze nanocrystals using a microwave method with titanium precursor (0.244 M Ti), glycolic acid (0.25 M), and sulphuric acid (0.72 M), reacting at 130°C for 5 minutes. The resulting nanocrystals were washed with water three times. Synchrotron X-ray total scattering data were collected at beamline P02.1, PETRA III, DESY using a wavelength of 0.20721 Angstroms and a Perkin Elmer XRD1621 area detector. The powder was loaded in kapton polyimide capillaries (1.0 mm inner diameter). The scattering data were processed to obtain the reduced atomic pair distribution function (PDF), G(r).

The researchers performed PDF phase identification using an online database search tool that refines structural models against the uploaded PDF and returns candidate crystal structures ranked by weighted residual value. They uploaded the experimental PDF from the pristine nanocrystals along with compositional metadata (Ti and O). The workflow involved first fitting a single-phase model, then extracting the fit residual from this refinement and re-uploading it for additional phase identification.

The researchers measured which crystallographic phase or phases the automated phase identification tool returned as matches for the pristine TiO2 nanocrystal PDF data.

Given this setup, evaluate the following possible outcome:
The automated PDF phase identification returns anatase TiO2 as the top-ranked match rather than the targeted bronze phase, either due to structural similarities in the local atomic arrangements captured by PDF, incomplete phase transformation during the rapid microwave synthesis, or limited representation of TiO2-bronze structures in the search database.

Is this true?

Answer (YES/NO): NO